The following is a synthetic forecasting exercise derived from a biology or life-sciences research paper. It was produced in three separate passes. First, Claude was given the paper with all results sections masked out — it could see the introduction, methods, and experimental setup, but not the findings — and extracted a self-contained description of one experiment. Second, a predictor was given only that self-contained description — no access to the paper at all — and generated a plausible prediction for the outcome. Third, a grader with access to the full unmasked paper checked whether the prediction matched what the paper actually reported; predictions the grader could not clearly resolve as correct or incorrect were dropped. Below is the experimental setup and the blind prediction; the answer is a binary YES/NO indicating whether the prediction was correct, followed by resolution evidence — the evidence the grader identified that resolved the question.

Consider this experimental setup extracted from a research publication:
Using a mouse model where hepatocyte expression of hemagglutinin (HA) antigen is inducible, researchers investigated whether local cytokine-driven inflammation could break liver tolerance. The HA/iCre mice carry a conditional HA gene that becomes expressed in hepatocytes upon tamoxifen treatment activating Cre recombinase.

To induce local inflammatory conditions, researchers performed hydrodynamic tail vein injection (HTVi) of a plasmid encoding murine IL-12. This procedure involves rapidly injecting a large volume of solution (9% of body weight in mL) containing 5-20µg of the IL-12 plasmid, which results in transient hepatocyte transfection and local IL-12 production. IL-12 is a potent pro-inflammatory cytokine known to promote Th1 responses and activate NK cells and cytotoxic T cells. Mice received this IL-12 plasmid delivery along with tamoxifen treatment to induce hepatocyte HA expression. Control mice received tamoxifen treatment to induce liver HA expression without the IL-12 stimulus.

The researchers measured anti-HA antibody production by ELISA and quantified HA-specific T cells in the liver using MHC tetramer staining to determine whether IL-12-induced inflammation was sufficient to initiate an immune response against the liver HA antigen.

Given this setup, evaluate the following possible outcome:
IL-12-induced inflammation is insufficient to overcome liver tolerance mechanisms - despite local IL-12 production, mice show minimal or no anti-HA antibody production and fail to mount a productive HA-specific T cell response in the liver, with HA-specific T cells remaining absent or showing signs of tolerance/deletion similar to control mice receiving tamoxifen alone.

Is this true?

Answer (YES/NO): YES